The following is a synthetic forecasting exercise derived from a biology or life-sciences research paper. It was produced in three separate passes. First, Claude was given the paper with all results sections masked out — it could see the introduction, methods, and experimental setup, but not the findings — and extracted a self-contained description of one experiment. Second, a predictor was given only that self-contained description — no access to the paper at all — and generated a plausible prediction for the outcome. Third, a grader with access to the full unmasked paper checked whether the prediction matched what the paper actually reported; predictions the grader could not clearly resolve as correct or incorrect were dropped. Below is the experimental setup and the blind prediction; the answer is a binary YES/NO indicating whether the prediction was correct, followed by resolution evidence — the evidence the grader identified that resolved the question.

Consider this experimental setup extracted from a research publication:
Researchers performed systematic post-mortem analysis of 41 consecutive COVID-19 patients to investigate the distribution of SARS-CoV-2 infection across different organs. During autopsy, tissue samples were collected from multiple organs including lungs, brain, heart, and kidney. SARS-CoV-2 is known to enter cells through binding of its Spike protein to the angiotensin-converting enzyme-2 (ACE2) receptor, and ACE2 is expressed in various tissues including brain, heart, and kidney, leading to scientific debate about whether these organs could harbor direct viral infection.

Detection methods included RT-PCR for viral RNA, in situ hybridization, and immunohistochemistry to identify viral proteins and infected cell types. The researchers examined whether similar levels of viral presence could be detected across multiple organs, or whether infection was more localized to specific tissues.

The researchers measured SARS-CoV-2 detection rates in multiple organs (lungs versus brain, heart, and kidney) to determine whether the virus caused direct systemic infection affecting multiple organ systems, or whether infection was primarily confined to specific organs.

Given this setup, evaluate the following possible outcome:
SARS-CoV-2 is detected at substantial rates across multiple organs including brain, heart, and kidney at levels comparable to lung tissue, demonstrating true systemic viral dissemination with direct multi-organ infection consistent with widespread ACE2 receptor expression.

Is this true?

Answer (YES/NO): NO